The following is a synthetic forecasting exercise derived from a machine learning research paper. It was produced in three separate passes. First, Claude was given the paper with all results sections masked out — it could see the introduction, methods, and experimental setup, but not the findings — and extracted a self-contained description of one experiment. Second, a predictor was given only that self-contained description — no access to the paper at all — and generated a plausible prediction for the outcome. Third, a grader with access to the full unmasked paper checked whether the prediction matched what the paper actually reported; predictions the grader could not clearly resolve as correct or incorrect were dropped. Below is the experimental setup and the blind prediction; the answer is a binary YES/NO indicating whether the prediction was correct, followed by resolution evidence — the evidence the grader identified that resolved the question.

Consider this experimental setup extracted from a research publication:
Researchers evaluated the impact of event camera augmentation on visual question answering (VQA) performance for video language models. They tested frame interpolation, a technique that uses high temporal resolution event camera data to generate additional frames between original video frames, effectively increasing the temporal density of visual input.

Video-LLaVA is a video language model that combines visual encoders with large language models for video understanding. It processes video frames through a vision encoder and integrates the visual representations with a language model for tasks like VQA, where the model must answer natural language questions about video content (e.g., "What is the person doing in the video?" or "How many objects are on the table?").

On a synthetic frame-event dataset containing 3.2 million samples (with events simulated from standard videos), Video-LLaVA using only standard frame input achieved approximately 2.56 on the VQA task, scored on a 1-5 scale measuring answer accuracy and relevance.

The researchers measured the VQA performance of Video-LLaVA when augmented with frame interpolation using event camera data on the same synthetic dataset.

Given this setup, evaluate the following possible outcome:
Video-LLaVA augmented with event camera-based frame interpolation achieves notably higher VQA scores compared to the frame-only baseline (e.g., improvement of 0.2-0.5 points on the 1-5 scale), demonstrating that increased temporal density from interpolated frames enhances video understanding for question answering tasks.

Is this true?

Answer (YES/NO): NO